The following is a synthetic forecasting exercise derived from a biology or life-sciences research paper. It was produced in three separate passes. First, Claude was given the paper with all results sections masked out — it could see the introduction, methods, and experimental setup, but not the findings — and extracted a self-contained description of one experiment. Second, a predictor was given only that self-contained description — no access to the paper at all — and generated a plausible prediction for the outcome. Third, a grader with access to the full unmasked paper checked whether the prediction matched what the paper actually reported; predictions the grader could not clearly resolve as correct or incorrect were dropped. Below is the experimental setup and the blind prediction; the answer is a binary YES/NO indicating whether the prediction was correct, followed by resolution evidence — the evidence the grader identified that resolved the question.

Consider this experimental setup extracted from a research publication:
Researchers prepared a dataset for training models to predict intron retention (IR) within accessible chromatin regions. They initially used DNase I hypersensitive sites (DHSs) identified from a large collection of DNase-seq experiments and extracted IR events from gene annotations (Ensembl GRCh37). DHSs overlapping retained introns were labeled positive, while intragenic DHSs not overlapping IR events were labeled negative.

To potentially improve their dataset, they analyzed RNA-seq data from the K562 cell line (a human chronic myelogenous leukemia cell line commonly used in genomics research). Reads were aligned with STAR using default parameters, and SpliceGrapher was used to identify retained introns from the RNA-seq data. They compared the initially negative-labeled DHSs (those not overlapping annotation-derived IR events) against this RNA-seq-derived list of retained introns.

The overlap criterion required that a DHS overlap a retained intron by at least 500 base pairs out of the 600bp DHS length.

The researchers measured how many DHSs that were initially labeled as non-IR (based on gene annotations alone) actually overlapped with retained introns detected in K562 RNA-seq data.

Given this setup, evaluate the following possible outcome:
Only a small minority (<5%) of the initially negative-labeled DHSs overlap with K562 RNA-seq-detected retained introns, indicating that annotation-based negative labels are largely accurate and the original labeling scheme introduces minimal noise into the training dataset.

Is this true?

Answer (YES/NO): YES